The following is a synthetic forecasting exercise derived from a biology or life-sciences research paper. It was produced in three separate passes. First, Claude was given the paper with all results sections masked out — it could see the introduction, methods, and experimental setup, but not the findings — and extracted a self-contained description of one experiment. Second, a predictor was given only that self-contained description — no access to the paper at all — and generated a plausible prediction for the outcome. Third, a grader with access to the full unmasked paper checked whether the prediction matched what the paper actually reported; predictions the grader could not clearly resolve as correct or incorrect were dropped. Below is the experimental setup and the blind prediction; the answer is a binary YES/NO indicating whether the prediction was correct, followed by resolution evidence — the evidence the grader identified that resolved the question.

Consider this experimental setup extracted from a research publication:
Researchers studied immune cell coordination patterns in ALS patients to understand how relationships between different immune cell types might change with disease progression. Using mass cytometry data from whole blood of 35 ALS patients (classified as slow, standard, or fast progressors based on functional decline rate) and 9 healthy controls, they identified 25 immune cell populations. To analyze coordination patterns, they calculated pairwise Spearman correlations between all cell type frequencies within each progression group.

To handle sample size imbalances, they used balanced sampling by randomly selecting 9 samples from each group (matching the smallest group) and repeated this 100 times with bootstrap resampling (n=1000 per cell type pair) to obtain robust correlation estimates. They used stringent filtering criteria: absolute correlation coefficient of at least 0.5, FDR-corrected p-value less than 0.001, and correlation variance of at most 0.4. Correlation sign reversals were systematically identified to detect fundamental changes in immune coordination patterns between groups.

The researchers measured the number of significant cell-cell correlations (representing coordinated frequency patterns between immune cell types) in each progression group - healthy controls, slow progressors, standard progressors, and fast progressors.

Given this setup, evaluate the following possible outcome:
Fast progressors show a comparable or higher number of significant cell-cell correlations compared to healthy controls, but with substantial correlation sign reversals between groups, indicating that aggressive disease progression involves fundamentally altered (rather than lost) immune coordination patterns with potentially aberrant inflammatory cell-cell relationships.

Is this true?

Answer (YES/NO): NO